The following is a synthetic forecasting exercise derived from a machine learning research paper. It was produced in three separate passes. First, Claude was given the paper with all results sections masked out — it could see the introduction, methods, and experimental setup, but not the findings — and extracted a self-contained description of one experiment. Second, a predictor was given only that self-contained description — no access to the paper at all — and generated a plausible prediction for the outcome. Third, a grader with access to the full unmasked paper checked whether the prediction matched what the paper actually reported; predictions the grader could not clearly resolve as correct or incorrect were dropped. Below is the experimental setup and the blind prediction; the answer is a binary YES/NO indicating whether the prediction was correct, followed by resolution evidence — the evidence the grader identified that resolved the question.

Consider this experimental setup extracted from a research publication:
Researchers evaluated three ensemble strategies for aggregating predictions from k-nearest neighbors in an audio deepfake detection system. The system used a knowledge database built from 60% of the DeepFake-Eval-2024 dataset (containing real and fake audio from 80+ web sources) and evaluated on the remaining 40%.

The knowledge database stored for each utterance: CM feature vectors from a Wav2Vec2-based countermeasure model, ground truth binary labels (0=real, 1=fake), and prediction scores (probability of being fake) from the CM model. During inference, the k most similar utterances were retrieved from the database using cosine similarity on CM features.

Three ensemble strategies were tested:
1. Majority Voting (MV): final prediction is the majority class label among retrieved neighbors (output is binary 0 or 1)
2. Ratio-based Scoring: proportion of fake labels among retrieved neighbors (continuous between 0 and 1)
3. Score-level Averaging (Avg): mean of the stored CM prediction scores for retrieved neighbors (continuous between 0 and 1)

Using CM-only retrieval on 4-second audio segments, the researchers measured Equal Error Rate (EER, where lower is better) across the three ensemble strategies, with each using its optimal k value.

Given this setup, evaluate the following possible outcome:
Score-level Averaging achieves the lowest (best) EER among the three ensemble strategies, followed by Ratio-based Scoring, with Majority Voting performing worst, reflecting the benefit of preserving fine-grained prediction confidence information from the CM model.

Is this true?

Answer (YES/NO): NO